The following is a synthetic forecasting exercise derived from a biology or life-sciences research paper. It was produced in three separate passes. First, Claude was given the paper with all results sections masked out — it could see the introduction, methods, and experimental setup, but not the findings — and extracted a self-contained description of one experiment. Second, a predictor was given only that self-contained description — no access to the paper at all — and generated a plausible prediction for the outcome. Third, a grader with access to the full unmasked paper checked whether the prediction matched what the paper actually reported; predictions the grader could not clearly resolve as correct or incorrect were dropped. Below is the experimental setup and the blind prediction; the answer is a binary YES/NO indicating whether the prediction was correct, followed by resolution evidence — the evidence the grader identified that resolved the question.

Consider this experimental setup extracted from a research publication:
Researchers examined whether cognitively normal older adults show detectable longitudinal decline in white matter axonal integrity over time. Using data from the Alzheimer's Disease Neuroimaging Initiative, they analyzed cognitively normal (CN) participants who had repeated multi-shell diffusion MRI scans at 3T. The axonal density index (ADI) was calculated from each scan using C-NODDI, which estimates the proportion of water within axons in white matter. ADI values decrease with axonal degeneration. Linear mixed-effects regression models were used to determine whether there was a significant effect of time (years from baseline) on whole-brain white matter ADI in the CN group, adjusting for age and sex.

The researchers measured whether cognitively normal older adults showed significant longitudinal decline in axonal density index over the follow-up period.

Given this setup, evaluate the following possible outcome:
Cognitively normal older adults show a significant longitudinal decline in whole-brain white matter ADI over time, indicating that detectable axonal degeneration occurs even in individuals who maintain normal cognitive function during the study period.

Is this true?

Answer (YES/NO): NO